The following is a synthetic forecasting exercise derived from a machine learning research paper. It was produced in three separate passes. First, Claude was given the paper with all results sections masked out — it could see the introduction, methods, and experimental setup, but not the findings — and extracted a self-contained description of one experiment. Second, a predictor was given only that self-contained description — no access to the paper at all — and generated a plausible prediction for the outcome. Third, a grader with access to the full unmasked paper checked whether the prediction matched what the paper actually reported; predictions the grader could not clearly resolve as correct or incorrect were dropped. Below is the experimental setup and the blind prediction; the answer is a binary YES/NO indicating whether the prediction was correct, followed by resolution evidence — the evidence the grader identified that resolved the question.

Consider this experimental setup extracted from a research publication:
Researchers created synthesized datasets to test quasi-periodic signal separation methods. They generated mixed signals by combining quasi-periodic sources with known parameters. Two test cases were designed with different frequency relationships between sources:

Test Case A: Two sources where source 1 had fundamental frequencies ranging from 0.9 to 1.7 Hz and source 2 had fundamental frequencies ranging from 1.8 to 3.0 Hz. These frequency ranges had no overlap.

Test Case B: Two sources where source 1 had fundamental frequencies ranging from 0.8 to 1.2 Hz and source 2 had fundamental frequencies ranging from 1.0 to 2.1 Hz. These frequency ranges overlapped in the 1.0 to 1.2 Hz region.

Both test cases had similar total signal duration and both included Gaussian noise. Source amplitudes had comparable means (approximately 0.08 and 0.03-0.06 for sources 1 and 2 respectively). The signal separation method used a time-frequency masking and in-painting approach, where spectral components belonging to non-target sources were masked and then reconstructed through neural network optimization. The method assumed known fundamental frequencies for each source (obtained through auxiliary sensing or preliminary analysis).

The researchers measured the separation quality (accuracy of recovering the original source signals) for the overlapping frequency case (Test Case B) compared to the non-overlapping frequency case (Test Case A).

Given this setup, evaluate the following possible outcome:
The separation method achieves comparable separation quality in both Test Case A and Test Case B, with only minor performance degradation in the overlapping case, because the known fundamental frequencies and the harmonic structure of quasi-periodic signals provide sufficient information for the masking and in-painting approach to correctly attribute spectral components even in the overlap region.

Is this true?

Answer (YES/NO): NO